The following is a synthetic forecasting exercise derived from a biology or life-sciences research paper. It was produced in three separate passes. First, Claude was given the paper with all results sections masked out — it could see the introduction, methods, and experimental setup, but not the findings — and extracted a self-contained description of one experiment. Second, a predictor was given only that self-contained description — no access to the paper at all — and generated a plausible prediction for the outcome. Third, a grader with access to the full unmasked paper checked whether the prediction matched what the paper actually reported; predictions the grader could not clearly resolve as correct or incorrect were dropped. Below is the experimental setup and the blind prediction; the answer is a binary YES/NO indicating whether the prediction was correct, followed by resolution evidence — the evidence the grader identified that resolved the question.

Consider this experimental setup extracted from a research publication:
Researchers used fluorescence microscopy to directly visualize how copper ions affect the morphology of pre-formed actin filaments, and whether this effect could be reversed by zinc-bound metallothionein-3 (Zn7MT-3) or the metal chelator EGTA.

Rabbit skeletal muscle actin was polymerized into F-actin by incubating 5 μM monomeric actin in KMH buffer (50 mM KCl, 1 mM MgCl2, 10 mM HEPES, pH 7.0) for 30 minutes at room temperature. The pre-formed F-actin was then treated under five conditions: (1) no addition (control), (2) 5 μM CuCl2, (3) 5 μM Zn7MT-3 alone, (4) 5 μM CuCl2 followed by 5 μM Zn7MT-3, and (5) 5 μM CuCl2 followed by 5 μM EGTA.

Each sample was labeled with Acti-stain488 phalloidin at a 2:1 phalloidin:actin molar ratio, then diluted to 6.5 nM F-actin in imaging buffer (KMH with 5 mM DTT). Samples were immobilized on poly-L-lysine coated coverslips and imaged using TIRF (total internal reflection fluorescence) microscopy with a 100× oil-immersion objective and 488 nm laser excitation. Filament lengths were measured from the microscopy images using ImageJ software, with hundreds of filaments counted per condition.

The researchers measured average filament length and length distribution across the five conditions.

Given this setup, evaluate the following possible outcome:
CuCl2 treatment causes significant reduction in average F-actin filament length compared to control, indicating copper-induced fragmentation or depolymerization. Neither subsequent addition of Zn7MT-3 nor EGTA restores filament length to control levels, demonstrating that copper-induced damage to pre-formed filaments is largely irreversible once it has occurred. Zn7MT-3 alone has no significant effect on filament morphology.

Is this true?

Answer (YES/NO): NO